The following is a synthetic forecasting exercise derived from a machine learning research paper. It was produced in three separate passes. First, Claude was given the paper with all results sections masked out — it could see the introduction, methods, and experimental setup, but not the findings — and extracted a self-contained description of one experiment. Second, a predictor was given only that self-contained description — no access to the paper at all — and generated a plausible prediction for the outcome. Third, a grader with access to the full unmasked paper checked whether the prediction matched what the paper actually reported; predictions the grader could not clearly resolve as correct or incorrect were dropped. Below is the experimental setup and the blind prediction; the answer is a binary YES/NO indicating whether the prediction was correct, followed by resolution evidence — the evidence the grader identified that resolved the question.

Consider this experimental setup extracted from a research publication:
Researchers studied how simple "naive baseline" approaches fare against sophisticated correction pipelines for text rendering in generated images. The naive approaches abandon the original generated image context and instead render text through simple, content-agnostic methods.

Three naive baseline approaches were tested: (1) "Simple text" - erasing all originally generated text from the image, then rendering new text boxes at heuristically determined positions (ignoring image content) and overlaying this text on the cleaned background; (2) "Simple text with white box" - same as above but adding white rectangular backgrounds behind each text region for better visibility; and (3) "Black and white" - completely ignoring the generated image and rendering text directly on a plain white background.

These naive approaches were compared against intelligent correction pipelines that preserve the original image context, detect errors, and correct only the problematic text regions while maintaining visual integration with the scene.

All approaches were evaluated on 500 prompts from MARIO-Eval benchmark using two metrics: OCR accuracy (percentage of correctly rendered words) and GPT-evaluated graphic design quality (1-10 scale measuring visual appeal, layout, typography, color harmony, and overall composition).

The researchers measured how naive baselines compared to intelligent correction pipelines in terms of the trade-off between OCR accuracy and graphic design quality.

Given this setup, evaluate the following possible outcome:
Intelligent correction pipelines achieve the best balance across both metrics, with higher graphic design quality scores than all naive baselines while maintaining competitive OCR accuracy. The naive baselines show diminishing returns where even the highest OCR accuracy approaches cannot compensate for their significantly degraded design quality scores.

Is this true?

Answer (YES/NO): NO